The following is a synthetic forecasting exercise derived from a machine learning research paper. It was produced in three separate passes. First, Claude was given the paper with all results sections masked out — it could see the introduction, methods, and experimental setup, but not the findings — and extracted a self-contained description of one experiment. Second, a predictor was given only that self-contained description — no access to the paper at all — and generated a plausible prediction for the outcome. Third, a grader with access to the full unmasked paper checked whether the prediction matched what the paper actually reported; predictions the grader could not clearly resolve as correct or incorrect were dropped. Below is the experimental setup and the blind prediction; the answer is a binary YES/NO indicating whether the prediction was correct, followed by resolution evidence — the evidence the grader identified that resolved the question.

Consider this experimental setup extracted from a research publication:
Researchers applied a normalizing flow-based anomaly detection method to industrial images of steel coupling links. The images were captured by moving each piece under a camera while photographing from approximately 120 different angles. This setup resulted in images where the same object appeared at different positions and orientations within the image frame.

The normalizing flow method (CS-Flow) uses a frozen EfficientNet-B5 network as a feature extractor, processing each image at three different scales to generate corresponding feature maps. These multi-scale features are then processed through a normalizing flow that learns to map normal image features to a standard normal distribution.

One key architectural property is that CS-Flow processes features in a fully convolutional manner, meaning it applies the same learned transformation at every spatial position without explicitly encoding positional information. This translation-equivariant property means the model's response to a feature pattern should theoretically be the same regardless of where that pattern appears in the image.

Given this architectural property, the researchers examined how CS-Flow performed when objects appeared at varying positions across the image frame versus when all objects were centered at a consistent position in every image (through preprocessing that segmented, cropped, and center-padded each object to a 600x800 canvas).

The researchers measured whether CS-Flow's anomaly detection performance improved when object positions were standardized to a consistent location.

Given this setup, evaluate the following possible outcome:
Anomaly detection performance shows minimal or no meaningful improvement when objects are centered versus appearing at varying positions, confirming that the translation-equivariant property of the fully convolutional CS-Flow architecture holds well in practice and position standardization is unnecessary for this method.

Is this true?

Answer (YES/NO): NO